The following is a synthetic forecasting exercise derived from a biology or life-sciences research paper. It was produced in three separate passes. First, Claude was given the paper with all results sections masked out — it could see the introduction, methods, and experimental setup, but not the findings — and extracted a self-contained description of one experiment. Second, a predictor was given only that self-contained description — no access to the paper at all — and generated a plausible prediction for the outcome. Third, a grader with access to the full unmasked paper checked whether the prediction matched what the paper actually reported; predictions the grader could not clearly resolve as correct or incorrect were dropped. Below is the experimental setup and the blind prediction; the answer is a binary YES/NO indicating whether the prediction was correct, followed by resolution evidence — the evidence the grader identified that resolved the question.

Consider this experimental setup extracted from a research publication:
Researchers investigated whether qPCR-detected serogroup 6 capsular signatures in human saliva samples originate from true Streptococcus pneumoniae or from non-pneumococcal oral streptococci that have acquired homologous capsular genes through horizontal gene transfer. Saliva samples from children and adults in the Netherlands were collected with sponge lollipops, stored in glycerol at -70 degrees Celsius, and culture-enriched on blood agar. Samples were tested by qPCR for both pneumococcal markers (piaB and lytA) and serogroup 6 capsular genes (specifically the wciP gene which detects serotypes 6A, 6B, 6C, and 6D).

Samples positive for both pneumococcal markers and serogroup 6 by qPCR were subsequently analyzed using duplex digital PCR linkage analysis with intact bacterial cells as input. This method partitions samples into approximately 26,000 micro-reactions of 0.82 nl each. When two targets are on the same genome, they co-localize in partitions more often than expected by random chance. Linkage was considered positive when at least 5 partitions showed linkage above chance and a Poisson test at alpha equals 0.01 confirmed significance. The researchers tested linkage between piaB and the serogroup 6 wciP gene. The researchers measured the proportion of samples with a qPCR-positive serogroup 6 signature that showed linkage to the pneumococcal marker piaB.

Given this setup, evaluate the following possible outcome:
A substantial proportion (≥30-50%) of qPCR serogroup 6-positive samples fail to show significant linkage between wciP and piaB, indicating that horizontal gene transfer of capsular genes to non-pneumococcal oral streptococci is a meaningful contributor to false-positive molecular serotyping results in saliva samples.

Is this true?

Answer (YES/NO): NO